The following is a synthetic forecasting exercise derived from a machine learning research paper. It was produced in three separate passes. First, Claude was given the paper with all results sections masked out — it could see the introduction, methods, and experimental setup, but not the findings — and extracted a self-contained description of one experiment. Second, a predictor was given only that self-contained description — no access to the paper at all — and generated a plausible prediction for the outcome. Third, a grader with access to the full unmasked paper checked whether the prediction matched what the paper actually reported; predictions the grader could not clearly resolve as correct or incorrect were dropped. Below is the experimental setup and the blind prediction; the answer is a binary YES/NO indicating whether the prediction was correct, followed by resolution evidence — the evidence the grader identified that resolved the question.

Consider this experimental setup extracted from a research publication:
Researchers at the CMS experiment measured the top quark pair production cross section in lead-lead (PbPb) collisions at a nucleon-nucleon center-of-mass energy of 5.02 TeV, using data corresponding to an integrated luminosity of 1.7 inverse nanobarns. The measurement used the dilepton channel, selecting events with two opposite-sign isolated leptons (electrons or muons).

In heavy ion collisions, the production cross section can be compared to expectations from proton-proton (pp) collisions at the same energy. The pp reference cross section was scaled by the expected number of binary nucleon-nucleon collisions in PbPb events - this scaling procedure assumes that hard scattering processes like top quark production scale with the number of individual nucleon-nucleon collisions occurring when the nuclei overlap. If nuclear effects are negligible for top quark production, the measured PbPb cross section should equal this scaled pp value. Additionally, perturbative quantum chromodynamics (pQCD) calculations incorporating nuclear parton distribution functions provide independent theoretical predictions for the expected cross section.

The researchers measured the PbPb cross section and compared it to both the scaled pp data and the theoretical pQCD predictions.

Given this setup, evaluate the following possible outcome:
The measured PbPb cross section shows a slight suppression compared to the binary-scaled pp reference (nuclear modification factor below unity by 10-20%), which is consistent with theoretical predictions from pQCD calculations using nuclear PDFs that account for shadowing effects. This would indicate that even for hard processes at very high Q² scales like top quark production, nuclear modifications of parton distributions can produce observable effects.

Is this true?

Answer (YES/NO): NO